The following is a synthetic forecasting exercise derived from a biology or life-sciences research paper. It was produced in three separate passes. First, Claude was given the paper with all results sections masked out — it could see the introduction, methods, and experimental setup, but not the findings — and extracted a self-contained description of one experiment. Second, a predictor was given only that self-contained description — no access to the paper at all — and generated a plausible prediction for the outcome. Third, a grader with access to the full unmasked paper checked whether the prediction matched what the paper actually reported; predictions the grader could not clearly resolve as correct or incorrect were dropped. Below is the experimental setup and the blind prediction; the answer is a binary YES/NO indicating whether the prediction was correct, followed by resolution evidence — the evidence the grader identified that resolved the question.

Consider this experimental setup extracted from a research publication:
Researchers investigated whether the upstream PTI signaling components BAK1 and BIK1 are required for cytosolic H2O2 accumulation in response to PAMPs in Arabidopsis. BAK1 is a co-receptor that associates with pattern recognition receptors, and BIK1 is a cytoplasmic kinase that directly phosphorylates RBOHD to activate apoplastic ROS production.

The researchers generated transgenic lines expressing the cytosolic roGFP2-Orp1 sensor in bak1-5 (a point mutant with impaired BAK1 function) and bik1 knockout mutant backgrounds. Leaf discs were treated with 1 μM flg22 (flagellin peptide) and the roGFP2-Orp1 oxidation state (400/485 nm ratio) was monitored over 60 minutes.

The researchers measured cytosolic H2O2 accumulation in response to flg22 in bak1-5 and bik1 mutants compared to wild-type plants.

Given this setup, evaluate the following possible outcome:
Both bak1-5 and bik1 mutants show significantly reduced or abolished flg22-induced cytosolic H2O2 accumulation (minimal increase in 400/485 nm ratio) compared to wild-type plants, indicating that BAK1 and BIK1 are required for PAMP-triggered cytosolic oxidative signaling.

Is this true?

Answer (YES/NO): YES